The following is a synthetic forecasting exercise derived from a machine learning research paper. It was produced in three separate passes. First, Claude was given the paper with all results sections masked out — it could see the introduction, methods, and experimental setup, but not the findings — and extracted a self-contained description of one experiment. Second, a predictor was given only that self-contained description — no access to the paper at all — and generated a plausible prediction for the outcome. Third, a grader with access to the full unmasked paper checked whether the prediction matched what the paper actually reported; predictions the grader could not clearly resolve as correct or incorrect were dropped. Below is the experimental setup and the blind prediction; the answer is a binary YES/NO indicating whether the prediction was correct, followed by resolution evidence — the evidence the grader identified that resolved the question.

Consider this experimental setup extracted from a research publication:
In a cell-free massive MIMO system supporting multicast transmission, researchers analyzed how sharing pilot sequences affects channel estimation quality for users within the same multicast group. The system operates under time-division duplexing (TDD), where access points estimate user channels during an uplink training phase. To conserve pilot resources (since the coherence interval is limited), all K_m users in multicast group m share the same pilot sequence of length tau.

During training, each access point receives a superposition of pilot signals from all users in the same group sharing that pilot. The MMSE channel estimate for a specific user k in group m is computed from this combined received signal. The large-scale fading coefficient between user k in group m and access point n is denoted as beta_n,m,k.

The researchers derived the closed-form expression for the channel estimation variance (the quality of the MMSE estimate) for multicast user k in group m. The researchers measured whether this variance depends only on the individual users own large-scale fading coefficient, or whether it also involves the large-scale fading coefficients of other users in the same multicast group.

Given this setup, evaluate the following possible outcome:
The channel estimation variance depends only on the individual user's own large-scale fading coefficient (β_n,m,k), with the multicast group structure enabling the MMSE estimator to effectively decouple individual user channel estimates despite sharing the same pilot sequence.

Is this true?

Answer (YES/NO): NO